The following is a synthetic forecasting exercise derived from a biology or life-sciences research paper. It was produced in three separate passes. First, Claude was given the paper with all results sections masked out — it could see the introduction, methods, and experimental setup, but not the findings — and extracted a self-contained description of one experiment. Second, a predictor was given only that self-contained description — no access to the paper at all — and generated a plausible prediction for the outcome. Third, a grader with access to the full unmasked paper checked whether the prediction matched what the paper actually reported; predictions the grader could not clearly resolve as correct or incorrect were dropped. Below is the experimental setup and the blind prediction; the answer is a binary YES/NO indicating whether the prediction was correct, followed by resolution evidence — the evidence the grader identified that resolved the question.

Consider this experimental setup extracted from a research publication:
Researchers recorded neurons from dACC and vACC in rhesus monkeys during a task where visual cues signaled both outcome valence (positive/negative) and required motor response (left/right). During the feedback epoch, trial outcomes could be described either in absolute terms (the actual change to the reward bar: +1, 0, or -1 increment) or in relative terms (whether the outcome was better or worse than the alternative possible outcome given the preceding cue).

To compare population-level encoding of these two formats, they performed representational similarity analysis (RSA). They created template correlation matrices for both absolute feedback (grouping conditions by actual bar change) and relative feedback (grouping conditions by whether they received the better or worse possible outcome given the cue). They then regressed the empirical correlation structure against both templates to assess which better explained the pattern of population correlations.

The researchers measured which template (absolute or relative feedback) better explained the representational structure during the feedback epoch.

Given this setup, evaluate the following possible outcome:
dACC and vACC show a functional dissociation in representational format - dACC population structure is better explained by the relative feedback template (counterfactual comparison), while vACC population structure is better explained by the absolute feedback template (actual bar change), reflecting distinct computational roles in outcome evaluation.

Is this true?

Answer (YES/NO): NO